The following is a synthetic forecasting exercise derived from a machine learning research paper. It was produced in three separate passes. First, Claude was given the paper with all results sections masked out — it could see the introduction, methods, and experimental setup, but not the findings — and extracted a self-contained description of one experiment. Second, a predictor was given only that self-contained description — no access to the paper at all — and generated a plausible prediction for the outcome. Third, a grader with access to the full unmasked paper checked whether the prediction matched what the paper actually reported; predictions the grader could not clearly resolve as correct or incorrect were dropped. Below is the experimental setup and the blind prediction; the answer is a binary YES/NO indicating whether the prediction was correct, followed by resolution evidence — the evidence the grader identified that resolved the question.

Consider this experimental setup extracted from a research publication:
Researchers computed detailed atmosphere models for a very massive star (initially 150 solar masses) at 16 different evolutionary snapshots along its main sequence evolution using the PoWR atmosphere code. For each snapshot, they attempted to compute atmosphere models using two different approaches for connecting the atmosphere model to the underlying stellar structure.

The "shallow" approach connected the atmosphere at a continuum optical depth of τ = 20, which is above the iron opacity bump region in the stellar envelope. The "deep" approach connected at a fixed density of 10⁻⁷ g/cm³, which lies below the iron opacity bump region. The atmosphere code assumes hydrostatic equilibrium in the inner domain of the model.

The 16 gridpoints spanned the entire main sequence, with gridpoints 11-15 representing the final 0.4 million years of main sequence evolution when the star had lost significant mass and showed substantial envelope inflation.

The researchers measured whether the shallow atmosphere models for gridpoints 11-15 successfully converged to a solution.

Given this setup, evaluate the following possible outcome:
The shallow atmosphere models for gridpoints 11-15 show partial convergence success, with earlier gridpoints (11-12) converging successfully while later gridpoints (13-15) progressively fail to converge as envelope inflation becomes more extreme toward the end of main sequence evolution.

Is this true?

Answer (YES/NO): NO